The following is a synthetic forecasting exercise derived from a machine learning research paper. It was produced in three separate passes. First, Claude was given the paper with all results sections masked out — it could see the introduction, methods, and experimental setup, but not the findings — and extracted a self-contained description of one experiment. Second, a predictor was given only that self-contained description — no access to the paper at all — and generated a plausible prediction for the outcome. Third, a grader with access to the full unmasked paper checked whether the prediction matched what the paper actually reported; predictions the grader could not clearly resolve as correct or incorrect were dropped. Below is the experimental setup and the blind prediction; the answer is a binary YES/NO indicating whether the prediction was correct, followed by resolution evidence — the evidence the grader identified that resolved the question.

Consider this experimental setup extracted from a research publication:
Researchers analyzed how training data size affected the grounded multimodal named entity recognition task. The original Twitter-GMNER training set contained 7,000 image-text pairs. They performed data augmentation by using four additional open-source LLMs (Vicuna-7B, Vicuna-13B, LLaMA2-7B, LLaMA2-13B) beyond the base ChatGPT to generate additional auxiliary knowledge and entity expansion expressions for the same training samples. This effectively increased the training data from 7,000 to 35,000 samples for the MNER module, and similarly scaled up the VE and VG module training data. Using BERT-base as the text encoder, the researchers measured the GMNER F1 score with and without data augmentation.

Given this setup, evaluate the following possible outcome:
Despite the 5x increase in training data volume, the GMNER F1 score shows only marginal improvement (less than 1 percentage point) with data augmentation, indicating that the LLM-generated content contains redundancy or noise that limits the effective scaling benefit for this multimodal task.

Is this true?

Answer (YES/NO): NO